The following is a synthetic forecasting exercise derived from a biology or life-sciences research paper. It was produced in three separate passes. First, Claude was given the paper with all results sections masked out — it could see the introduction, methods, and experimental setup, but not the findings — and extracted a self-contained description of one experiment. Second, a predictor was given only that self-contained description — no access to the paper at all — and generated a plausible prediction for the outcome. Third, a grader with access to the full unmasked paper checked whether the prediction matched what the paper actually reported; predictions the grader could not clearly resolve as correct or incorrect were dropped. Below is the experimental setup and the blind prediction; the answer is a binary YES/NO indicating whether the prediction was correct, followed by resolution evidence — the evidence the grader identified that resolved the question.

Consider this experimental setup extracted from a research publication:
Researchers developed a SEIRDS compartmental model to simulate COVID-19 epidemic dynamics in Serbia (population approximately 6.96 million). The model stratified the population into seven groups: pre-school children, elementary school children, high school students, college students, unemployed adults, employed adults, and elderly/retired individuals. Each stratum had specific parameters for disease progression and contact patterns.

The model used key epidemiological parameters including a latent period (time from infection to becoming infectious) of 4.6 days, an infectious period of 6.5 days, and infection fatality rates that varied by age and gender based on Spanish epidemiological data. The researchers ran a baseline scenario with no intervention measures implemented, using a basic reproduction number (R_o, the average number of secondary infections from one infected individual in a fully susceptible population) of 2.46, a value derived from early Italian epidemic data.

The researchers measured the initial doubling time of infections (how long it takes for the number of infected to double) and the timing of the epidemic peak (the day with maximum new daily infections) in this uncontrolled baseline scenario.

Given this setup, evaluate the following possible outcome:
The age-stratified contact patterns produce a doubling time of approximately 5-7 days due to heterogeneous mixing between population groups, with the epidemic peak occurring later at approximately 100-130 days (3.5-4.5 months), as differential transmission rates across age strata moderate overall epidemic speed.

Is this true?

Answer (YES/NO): NO